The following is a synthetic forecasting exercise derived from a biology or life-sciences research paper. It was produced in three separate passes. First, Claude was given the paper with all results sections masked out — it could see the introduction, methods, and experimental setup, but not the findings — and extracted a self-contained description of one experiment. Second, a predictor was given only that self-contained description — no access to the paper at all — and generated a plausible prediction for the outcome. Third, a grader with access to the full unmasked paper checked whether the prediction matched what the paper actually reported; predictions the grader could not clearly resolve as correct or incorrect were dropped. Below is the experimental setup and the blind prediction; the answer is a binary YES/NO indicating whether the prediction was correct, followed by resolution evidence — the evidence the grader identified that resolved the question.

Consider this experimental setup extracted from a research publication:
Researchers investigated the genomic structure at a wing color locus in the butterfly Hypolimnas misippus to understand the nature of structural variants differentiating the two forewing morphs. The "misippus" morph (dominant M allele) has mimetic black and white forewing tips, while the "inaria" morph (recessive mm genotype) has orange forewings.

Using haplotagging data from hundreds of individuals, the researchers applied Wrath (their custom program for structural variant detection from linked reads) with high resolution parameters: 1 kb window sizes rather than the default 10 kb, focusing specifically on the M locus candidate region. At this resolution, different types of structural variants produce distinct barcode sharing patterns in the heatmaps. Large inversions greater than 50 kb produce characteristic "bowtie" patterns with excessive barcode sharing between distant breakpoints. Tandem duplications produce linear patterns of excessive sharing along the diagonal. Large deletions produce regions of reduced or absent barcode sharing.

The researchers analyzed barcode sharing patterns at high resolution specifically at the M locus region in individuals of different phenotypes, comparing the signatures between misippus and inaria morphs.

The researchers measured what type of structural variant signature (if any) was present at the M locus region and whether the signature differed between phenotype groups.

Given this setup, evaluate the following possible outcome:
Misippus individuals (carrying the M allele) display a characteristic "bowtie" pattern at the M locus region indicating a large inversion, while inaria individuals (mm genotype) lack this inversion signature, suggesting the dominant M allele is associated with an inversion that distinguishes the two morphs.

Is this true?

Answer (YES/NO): NO